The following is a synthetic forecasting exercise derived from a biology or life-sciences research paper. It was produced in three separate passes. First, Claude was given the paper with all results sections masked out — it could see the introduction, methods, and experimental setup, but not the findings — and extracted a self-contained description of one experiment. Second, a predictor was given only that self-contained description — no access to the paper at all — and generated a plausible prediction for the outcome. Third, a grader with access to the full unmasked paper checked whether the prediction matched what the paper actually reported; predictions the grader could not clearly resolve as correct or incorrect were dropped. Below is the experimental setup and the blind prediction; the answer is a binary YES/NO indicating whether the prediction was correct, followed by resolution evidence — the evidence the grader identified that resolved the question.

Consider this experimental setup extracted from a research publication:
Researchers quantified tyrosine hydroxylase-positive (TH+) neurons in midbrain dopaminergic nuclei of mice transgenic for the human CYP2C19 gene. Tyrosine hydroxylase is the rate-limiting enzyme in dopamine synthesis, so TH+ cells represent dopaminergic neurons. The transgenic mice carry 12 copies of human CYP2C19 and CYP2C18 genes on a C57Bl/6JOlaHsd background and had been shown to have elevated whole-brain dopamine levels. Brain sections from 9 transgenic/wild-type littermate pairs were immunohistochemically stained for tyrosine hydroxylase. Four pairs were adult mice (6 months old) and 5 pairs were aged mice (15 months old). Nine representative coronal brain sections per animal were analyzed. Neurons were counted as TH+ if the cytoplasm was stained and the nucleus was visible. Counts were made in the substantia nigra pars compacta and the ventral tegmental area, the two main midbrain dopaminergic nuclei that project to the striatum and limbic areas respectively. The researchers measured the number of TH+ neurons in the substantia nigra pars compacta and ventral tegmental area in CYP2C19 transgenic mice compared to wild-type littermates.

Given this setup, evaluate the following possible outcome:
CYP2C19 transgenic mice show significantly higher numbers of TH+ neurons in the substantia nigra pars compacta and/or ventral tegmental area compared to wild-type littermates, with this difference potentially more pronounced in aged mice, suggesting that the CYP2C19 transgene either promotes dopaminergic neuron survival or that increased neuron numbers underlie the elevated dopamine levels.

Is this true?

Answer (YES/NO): NO